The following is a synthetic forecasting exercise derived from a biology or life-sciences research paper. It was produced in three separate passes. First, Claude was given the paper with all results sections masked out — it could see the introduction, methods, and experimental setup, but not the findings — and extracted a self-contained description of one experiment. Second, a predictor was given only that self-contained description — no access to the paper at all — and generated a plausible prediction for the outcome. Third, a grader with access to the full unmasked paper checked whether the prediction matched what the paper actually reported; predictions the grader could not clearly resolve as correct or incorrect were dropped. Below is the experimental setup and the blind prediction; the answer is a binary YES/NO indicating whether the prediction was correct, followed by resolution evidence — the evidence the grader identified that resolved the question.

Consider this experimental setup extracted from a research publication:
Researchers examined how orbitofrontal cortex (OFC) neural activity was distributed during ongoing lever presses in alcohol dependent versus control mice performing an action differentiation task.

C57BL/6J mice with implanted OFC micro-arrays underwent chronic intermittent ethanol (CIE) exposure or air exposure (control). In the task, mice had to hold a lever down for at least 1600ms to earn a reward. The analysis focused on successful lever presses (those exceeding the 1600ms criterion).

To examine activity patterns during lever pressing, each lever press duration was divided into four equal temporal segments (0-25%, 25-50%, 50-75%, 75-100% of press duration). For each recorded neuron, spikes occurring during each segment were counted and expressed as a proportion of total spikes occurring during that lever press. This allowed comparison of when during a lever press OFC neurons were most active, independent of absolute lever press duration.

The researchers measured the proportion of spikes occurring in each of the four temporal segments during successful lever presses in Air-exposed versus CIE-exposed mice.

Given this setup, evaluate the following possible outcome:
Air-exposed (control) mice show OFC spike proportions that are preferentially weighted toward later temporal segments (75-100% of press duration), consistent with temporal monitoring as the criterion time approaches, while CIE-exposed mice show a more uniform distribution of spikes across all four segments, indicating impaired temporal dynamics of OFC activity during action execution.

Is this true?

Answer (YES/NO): NO